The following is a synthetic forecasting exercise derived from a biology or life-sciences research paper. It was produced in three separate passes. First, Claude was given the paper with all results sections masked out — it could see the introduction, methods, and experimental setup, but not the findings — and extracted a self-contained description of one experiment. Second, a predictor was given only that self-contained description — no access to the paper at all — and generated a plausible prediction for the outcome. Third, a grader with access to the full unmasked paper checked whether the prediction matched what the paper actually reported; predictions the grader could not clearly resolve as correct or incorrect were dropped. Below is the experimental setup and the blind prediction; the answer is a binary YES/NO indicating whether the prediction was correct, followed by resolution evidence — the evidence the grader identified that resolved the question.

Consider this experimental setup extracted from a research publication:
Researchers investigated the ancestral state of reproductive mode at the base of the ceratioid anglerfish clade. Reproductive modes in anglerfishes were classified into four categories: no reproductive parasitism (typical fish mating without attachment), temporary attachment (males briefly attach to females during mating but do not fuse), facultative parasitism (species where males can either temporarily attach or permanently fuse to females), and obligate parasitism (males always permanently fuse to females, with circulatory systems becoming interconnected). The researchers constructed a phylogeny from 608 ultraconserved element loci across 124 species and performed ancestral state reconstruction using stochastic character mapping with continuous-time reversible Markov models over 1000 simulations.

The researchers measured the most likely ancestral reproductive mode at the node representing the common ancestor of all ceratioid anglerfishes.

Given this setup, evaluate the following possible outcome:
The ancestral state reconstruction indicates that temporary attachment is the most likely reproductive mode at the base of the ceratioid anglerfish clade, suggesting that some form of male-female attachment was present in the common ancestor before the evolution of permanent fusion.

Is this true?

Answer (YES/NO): NO